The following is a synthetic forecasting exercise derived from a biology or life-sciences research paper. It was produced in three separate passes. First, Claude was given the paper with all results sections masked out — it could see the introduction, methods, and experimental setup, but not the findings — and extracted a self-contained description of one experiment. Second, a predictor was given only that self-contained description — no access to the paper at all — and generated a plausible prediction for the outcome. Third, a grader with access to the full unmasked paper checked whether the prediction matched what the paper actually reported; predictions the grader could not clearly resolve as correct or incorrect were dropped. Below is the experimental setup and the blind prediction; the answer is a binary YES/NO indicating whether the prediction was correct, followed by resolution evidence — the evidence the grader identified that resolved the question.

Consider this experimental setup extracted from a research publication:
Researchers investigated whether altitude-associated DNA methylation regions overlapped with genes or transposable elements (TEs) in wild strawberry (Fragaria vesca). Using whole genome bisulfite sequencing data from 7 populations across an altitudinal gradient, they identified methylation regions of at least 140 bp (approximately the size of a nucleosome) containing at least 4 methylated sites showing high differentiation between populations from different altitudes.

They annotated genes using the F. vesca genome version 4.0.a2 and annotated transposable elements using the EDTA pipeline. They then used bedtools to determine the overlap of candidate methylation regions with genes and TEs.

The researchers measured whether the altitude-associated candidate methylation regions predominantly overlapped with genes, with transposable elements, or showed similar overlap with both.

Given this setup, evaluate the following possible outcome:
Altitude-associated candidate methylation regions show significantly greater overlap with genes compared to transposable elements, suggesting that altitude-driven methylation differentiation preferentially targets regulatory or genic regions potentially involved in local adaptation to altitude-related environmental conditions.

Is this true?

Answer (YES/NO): NO